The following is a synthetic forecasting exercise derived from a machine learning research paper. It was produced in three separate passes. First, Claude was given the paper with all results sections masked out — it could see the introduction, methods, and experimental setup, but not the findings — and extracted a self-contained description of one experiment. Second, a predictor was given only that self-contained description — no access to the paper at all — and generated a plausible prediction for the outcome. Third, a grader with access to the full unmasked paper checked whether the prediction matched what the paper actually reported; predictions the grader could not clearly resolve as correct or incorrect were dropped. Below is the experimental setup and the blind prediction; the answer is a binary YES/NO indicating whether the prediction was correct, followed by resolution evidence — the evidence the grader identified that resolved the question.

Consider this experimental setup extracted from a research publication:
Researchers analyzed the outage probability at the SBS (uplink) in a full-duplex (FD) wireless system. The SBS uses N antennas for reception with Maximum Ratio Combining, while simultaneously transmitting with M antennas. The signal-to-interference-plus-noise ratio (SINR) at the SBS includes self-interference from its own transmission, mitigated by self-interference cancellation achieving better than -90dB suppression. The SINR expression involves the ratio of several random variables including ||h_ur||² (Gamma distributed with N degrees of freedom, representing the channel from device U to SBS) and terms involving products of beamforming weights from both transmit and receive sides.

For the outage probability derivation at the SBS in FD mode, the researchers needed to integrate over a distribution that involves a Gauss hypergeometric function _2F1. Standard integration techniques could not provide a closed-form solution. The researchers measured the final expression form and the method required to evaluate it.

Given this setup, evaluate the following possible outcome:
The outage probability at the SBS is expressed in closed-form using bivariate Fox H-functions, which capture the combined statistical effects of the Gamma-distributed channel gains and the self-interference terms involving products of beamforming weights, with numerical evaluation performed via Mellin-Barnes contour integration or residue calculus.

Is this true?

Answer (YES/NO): NO